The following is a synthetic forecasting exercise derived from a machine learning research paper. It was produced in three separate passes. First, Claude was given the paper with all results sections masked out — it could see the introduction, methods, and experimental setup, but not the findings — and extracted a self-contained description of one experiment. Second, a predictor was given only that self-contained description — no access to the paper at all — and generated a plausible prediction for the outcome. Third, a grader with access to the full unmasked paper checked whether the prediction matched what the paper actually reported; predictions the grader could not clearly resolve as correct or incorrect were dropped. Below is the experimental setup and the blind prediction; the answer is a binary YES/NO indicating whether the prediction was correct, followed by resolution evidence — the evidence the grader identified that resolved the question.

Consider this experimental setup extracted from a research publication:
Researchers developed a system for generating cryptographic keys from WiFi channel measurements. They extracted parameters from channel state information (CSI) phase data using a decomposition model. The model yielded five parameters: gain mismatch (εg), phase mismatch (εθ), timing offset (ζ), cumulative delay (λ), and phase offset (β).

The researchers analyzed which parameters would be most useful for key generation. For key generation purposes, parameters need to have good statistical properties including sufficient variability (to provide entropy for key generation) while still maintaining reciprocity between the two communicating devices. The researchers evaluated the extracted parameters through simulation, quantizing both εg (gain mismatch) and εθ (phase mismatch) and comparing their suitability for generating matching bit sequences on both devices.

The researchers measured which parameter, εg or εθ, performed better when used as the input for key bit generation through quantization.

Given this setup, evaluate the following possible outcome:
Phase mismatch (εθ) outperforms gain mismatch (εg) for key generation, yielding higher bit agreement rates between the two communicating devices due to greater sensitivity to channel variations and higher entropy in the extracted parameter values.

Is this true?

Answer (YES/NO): NO